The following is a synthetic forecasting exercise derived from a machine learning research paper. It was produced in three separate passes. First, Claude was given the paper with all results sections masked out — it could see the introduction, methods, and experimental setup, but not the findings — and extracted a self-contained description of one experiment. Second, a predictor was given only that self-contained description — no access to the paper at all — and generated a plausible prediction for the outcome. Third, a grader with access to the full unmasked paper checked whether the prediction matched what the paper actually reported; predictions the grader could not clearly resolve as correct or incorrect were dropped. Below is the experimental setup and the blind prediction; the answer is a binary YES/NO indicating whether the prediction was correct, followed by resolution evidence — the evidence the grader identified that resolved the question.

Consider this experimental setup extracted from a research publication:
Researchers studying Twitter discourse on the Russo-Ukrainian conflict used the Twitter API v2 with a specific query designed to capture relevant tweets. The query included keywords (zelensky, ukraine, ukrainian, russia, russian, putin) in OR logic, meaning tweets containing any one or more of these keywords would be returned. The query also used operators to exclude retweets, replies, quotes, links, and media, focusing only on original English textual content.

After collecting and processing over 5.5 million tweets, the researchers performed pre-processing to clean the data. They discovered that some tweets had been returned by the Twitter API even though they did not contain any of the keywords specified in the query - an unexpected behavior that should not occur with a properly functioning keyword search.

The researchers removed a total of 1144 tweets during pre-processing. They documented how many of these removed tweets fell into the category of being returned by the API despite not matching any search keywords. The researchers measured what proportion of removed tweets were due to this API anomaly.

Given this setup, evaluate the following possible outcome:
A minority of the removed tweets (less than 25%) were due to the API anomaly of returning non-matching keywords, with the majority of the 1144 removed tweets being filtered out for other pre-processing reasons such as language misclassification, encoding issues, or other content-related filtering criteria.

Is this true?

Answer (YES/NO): NO